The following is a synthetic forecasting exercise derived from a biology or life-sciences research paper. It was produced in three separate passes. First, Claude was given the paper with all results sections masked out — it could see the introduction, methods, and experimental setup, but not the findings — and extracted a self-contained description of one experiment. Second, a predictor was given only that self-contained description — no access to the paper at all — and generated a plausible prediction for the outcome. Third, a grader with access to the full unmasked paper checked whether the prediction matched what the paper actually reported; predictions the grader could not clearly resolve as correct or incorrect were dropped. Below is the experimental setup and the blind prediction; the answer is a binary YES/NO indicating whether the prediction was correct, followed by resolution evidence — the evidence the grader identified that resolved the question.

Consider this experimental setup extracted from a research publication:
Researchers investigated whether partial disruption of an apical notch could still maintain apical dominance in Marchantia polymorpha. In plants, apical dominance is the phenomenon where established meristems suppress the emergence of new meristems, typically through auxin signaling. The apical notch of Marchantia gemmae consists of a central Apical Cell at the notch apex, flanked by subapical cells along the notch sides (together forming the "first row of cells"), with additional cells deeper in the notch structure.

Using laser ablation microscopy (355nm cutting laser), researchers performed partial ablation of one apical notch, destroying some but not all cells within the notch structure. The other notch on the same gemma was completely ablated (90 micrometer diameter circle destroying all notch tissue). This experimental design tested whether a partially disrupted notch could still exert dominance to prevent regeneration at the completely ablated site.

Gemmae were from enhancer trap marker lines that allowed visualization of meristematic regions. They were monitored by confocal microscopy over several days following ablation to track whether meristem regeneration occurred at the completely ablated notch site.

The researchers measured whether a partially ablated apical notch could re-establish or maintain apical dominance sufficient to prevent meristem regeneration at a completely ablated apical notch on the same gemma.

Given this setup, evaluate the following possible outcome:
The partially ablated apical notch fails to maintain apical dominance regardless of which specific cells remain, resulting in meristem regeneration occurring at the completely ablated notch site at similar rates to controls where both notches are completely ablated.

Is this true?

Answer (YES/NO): NO